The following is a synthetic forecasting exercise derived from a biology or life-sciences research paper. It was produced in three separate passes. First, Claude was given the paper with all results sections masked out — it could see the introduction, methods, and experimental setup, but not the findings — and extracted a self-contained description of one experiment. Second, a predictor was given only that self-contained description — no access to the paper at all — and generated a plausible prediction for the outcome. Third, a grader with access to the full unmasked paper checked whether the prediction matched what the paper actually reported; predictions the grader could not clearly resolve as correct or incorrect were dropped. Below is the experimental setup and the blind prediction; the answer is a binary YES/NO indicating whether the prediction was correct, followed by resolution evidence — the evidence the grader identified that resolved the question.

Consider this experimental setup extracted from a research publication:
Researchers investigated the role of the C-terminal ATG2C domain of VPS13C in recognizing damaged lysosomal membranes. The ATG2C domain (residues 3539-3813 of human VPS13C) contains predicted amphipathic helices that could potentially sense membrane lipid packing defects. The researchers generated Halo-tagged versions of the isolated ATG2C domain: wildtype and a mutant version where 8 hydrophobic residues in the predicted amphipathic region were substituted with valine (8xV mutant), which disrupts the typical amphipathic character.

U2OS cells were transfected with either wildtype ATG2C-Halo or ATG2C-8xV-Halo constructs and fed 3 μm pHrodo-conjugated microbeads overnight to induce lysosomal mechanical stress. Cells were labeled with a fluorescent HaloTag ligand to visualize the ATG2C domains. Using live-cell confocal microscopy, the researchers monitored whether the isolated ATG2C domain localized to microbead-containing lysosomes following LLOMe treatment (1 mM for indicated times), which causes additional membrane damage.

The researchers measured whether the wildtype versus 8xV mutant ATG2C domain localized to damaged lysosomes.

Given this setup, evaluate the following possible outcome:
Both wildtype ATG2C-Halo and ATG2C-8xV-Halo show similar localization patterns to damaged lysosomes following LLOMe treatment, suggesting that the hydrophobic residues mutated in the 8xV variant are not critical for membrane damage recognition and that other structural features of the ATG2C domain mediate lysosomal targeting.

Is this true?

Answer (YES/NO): NO